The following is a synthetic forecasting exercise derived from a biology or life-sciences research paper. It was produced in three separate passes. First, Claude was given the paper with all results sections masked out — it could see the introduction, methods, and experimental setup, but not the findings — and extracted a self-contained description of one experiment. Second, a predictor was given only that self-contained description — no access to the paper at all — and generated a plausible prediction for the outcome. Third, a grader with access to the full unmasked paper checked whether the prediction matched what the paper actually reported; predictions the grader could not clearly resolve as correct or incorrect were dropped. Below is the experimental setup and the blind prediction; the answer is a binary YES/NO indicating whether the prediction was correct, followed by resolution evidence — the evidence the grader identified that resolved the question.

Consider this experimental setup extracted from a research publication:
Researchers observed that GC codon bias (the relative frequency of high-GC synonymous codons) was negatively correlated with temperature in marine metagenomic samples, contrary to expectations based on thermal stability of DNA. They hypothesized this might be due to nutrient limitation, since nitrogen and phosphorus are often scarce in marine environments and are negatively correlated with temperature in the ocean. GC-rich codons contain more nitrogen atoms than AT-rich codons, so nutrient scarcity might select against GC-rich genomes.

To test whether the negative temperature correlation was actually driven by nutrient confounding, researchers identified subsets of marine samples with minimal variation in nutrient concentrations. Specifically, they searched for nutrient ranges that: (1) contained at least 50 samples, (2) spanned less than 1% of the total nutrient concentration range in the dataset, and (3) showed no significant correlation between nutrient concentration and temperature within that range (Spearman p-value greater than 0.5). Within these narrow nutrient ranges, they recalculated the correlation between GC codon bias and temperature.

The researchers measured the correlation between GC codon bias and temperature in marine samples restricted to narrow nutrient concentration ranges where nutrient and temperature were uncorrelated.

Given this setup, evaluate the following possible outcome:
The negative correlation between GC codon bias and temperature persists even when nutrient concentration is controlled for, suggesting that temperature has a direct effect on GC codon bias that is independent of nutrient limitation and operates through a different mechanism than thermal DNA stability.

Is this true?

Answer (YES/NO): NO